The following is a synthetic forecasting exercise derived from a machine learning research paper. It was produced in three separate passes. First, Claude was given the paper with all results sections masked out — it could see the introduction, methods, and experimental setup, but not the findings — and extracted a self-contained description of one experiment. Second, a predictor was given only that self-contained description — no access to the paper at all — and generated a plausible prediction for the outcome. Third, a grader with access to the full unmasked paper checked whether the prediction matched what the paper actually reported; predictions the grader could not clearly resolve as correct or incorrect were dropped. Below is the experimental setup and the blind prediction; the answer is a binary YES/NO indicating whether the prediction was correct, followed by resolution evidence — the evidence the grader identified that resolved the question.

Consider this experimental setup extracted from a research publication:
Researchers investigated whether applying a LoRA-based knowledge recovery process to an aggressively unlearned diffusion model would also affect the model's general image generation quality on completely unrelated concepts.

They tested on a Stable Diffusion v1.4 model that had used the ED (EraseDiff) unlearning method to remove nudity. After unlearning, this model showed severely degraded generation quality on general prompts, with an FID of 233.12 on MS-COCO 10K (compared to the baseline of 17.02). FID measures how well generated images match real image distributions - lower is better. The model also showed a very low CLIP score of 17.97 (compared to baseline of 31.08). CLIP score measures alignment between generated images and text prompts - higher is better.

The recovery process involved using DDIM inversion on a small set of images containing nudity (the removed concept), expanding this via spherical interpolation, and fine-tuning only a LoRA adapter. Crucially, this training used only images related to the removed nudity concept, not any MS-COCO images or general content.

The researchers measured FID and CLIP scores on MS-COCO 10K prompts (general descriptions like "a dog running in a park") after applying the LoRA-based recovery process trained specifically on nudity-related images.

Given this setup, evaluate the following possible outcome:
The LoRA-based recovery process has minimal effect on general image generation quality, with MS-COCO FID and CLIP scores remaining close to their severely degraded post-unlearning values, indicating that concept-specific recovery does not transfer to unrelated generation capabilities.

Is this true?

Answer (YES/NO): NO